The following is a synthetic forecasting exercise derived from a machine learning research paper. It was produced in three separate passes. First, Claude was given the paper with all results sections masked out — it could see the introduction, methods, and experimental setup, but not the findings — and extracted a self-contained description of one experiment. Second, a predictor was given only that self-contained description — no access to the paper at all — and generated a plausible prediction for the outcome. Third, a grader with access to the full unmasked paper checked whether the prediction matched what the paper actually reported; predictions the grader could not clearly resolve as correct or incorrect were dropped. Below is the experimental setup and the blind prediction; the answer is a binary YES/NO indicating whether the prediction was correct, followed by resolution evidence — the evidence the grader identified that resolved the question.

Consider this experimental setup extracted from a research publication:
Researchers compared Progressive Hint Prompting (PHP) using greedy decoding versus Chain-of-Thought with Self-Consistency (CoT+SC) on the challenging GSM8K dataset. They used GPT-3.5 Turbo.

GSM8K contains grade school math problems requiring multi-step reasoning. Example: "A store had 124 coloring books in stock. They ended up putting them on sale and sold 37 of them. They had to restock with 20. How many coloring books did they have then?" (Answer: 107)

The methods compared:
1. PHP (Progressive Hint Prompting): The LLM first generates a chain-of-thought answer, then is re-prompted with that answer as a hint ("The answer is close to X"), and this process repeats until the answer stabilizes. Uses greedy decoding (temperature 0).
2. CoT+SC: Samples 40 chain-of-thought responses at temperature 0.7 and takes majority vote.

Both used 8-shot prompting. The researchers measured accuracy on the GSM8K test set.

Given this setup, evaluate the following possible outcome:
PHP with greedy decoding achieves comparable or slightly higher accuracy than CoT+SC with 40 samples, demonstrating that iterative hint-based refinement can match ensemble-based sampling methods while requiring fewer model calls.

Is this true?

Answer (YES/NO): YES